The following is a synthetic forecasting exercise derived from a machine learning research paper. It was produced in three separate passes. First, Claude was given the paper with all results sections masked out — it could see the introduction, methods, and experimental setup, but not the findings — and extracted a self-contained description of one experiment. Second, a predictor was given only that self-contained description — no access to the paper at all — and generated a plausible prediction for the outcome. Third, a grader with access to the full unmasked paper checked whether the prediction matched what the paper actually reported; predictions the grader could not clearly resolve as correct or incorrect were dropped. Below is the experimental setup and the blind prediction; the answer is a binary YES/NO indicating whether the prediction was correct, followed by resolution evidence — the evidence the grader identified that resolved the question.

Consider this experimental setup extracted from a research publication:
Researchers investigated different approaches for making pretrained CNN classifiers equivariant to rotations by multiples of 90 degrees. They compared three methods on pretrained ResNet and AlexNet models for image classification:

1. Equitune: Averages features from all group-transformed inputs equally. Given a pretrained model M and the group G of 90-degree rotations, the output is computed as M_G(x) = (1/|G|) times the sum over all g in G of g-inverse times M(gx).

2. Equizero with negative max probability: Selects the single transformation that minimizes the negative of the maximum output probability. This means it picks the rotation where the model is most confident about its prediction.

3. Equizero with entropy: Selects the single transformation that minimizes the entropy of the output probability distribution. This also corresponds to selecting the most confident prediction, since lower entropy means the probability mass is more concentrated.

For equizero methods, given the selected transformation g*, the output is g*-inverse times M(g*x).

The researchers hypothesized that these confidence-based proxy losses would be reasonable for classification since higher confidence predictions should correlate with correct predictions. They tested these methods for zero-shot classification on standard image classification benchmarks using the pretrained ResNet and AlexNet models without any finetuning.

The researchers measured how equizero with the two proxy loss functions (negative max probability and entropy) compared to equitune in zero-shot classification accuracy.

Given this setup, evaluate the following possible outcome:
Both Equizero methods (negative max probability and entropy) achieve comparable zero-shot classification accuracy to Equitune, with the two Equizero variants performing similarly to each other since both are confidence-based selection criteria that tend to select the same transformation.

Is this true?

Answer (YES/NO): NO